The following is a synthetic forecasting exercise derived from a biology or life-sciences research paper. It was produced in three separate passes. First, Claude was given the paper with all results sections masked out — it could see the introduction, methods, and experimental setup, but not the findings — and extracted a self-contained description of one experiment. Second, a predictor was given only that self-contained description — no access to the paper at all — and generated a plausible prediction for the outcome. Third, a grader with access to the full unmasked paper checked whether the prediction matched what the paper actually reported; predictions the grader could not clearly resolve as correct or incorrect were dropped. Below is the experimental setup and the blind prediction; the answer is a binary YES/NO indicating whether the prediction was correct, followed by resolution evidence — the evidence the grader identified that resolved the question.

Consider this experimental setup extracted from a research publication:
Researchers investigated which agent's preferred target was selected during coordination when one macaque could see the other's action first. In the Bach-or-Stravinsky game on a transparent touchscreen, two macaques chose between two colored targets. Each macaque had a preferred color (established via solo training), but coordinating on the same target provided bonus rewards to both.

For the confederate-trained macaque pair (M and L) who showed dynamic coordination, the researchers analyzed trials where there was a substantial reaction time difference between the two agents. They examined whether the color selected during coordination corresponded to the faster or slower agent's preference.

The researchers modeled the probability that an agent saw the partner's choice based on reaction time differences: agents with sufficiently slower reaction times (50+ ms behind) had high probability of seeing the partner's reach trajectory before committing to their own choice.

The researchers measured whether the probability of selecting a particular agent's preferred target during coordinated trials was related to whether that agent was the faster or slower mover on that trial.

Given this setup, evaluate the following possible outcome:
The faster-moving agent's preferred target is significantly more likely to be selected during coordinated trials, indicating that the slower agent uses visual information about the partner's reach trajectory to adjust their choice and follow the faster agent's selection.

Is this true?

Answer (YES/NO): YES